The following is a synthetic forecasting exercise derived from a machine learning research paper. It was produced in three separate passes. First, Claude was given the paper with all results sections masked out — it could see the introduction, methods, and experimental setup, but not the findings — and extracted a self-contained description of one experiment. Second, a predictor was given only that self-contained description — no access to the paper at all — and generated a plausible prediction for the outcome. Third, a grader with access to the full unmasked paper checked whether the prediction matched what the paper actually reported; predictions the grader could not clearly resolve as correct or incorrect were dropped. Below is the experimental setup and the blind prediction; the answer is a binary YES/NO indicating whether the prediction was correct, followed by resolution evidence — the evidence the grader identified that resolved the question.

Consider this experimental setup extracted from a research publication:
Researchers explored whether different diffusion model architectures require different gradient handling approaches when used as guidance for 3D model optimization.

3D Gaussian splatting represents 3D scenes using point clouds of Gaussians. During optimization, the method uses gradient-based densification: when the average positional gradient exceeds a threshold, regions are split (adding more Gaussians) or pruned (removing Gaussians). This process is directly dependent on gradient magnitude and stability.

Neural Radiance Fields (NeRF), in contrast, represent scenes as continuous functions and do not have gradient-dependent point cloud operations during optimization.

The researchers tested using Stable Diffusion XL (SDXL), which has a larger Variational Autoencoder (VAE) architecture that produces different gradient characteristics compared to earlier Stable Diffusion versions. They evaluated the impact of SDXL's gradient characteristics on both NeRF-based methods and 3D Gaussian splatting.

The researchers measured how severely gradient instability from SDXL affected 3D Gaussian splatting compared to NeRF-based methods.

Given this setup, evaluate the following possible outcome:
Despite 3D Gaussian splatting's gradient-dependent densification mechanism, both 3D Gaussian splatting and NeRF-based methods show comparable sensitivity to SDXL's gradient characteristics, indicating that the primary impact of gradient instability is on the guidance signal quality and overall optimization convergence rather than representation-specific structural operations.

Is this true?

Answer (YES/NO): NO